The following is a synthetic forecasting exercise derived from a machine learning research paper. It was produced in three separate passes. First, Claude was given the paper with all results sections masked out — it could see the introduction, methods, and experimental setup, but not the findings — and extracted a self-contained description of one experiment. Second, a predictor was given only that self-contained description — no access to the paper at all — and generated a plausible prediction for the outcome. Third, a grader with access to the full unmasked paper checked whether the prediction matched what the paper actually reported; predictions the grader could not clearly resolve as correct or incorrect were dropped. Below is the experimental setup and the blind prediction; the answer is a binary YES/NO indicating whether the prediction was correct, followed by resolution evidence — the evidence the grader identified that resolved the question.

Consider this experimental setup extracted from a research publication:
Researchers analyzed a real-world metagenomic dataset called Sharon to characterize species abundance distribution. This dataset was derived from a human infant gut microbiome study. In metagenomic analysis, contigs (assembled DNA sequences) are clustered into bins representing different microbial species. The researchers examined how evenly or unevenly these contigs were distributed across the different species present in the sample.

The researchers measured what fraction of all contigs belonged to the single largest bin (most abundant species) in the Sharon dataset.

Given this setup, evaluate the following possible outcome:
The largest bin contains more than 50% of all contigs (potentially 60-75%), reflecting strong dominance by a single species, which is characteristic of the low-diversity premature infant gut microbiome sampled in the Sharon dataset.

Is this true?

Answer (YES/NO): NO